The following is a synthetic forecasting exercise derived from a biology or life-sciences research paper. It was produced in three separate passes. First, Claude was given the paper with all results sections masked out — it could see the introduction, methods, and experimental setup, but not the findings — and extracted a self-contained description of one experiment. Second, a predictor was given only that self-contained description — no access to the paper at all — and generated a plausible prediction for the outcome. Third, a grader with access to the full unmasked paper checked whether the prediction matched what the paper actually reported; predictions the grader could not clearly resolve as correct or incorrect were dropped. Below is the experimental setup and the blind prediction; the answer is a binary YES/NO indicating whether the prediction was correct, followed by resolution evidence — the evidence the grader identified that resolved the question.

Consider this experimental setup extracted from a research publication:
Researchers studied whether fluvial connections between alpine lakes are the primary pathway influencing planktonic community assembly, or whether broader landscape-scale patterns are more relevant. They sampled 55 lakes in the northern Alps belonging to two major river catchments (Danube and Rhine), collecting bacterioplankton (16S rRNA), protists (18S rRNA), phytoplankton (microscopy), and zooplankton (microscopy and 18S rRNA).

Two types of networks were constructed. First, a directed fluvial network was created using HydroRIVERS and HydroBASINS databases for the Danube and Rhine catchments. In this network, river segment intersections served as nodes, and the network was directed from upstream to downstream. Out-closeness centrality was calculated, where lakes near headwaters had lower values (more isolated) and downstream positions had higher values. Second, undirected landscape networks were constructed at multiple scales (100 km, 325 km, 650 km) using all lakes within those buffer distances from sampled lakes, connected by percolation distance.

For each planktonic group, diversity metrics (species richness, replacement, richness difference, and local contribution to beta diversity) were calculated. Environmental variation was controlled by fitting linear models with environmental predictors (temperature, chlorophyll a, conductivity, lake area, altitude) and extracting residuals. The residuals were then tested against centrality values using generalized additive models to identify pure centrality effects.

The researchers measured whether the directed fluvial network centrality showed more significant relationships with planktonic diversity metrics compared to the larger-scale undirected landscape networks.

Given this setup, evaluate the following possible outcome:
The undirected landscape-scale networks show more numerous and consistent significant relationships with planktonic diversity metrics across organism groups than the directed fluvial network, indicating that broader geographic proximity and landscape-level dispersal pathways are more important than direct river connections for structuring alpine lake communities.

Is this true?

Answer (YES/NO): YES